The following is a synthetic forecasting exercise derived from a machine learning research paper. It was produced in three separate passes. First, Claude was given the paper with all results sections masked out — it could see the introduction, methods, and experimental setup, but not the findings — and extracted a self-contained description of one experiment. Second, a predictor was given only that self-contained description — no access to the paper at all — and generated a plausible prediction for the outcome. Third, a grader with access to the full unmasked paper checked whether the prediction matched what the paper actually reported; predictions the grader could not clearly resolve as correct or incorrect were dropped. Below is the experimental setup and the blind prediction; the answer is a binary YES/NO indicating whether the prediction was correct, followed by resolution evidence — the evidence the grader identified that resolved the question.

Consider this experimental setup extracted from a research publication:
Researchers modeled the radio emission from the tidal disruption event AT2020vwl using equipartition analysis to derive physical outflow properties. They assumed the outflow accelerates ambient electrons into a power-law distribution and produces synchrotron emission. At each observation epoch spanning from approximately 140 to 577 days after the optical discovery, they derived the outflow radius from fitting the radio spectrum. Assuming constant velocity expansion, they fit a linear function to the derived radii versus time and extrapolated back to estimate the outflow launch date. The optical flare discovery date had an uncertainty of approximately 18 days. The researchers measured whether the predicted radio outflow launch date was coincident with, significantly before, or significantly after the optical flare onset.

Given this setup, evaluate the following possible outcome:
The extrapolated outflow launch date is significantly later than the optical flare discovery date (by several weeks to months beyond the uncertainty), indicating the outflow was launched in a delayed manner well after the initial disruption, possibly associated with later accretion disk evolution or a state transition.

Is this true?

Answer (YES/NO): NO